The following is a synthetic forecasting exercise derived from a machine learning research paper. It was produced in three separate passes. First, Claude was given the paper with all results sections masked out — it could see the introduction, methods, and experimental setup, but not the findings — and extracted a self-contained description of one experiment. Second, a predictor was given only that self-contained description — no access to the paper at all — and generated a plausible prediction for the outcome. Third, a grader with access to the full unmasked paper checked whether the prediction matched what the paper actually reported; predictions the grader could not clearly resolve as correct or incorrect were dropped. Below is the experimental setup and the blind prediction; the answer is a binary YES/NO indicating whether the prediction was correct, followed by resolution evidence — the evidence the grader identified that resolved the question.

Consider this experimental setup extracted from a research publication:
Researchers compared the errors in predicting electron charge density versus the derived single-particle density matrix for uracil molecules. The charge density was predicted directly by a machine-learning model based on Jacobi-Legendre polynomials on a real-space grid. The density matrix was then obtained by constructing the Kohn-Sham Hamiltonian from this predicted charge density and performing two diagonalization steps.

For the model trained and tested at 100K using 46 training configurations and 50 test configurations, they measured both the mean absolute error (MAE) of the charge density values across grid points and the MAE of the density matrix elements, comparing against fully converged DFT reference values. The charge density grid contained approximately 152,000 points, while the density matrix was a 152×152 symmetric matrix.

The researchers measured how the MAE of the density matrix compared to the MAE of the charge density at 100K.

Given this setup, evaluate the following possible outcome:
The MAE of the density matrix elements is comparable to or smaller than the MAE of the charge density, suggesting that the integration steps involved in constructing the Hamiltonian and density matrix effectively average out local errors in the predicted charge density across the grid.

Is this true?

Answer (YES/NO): YES